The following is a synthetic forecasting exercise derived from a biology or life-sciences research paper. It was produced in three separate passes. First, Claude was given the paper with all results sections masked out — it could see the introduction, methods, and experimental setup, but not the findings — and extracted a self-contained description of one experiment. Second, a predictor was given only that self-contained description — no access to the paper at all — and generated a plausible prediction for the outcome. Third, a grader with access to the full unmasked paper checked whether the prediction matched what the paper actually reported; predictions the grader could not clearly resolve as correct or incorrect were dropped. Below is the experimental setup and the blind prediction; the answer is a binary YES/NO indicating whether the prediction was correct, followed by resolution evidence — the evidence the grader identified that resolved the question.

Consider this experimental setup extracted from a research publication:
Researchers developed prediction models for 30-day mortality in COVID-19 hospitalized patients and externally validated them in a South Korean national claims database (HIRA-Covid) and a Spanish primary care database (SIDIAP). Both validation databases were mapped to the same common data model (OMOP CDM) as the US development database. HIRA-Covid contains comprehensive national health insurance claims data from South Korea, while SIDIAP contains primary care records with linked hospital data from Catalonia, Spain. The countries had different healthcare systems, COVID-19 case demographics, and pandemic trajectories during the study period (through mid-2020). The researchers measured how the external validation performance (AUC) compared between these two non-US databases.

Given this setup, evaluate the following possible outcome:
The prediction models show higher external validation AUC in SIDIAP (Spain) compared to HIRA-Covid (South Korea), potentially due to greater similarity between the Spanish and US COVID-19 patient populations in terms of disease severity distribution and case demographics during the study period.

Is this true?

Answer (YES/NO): NO